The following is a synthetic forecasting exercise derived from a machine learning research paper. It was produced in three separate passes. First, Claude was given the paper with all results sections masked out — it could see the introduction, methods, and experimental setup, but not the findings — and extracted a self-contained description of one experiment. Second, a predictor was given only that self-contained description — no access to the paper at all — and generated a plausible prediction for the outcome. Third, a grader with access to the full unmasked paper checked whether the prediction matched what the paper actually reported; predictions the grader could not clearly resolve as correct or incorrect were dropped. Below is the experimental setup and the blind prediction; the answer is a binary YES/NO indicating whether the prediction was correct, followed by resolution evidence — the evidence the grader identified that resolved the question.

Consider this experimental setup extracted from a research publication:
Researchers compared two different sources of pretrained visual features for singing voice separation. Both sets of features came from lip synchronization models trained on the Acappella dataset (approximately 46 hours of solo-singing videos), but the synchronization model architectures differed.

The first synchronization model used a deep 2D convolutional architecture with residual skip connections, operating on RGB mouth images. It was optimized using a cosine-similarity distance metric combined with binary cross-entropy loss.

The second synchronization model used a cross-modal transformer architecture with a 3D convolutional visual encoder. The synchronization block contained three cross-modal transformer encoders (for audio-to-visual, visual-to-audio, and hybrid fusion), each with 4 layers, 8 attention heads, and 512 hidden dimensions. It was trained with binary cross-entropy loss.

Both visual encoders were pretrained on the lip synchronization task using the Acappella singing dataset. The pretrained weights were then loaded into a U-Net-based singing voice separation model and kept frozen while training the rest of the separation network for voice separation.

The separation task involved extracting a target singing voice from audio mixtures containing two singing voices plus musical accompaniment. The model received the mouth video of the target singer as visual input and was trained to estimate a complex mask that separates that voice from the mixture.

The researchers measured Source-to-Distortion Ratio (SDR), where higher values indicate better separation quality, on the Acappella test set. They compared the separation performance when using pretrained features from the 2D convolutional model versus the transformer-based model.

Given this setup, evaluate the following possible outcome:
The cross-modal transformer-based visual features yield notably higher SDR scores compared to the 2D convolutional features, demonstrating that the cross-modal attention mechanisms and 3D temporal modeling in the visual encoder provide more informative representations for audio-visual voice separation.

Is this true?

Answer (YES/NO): YES